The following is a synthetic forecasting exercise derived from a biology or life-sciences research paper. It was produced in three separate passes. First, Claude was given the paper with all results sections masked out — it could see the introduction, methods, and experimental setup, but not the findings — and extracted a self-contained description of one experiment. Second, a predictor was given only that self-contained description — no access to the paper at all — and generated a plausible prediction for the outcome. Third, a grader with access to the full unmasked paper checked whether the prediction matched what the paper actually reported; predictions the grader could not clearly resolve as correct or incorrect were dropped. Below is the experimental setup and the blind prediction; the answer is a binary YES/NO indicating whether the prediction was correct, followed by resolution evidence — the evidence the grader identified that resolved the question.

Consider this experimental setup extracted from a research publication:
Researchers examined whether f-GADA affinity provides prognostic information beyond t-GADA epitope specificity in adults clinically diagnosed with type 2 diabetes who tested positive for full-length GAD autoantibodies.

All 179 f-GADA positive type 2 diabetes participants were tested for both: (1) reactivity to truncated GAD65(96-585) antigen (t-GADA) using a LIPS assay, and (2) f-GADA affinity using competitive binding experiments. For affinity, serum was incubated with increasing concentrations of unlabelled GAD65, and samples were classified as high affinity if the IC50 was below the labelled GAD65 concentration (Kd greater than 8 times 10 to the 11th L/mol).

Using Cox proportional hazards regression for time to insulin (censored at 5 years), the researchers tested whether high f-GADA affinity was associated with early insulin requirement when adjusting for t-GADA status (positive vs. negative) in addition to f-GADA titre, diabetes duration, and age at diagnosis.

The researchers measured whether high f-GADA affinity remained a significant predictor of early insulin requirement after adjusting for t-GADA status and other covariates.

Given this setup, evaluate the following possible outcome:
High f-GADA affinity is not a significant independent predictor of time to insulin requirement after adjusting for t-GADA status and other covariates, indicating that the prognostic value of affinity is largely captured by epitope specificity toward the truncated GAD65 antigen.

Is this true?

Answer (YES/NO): YES